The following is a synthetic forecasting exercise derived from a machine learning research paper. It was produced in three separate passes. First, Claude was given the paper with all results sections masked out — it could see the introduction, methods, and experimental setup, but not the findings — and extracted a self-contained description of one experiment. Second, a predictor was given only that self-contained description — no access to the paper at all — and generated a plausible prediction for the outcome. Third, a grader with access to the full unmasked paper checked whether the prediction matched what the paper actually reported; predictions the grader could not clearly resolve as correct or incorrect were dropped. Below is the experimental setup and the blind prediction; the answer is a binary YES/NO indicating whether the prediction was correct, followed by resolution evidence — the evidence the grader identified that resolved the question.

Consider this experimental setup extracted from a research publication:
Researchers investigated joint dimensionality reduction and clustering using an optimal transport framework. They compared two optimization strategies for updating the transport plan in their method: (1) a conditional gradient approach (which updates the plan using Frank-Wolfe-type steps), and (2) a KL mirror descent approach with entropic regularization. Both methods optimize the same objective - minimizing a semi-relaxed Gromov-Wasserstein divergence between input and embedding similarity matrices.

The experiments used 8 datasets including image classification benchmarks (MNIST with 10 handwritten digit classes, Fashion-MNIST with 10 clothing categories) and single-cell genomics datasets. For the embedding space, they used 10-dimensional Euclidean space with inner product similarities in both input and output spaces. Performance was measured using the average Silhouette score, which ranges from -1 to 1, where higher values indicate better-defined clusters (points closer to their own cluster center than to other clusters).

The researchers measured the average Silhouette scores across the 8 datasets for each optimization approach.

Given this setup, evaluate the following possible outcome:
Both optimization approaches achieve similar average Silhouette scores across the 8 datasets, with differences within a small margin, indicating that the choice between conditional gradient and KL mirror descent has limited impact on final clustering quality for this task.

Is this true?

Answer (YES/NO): NO